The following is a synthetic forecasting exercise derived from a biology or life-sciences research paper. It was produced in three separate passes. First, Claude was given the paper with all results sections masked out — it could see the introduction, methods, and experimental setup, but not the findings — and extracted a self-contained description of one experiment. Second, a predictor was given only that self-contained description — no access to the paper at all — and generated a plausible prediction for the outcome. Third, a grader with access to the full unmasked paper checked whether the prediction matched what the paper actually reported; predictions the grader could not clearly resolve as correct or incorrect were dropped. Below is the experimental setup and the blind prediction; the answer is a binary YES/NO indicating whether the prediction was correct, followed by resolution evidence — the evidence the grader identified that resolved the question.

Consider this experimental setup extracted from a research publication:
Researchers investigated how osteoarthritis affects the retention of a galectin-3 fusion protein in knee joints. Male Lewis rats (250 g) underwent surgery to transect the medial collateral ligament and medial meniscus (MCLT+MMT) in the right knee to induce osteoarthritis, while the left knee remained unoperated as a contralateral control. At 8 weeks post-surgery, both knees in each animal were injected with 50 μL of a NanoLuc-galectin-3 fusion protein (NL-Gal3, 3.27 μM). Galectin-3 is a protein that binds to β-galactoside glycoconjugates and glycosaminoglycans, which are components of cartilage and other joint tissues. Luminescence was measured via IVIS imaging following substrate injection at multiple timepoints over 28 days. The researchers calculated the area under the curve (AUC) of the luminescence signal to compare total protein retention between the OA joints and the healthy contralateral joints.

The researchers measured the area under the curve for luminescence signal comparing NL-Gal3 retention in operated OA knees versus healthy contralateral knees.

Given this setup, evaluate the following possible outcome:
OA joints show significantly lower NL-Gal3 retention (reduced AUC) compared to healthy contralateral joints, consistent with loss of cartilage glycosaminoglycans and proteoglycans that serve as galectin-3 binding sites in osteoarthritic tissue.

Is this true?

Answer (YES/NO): NO